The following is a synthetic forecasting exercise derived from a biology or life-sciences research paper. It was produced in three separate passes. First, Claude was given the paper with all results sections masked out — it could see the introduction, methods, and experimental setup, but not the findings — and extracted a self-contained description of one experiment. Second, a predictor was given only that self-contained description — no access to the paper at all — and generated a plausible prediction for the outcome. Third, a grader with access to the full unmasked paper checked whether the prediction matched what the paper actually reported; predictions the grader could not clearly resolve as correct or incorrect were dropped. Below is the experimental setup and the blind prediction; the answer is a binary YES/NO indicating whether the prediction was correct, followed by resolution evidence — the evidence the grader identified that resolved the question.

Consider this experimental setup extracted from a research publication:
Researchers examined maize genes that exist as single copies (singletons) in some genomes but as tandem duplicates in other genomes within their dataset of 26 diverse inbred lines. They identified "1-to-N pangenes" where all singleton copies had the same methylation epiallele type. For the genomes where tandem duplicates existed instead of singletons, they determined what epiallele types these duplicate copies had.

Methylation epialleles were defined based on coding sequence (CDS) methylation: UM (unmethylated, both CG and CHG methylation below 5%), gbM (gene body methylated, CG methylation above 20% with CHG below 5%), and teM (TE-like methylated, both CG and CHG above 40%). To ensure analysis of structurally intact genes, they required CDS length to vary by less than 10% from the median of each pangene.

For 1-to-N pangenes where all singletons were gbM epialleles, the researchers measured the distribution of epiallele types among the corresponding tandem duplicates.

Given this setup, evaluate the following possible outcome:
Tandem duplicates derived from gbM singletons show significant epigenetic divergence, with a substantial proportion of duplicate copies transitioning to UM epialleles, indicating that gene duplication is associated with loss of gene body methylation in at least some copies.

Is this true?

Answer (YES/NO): NO